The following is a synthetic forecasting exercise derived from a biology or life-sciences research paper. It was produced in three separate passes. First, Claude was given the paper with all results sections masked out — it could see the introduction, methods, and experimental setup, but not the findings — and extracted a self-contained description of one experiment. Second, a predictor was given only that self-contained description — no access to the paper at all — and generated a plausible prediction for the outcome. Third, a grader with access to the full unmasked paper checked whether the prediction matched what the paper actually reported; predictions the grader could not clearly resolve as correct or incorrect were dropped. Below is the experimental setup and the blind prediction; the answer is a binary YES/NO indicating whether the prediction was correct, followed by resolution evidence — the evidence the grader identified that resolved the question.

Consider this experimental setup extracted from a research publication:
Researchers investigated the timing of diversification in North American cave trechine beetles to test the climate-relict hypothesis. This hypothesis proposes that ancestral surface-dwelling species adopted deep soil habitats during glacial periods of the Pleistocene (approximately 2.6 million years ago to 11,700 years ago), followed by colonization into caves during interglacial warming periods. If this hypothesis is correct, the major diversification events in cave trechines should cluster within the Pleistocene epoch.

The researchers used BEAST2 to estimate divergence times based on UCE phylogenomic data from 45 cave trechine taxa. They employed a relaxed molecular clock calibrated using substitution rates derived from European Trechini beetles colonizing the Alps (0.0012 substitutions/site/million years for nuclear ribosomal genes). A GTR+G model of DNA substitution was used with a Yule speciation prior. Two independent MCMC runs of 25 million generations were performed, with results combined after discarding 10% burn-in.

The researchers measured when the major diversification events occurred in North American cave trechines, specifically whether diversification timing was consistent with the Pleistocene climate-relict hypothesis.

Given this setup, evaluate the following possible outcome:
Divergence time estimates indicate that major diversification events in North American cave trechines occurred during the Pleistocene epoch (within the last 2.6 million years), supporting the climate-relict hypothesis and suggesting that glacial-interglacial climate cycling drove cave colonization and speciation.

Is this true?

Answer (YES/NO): NO